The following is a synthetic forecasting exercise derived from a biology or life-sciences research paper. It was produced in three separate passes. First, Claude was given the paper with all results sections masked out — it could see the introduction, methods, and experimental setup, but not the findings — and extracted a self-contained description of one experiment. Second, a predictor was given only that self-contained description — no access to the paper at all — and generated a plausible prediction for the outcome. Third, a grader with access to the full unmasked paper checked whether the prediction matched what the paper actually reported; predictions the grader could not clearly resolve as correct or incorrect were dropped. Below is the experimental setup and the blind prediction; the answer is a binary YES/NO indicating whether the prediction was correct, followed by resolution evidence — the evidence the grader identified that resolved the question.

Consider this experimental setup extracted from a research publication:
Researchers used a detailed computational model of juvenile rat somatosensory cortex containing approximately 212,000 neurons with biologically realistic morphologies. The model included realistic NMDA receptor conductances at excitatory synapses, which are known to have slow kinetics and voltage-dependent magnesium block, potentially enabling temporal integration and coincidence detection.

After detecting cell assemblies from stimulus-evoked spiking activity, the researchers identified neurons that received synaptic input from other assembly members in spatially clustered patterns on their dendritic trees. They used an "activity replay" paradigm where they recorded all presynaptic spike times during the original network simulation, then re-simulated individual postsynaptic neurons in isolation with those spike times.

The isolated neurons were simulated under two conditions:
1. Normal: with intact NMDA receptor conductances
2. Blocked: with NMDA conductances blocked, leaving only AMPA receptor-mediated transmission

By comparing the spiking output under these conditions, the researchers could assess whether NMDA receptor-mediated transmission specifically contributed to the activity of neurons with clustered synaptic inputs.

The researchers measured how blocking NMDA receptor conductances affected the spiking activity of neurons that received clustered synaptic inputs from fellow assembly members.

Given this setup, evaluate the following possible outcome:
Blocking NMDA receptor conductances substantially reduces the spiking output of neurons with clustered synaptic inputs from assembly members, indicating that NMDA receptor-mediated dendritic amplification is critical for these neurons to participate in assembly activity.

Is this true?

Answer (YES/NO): YES